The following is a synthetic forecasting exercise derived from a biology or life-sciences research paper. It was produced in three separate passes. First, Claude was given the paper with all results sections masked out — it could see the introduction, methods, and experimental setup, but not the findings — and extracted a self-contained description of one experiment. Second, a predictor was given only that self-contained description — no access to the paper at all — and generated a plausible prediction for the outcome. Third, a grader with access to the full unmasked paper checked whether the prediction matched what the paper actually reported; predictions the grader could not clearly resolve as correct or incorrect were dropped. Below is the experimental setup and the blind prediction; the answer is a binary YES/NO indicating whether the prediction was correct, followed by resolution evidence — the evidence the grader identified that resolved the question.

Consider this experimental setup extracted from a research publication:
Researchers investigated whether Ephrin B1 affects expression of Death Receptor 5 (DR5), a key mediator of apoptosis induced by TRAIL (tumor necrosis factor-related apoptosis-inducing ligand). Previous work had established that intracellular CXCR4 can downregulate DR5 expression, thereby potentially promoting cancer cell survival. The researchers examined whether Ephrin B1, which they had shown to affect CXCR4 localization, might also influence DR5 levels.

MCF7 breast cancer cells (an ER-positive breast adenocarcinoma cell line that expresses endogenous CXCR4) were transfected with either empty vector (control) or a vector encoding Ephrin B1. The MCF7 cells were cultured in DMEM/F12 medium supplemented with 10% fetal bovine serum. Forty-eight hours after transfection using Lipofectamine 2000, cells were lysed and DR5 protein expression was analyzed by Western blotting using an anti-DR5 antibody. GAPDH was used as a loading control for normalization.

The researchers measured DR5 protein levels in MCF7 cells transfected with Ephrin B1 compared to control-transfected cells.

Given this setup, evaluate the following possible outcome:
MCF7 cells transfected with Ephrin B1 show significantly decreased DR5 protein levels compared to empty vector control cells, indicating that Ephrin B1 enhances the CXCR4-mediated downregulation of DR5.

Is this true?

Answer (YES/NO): YES